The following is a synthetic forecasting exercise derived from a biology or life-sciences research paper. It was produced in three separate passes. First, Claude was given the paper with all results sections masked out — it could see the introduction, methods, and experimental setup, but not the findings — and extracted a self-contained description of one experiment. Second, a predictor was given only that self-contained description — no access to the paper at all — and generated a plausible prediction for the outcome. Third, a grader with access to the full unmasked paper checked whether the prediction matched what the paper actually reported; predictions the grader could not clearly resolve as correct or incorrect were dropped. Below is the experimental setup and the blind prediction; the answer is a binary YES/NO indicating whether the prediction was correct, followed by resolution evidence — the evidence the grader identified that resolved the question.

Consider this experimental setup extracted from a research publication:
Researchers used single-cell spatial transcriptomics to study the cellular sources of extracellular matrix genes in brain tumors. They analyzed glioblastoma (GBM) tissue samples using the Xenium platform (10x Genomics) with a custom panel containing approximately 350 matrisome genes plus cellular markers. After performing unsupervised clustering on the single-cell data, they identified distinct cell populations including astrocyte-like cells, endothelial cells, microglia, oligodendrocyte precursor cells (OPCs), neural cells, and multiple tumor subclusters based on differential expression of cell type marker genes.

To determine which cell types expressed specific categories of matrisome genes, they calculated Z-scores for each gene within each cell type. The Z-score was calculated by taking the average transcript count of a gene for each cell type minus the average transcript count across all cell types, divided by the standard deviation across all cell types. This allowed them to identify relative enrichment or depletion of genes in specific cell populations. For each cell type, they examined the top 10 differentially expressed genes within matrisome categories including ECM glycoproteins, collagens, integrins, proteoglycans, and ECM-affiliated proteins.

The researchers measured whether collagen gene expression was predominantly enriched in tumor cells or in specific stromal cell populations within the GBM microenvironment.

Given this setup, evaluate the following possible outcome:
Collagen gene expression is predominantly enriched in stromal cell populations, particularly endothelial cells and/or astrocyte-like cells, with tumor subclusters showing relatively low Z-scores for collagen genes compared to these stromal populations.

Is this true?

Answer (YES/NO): NO